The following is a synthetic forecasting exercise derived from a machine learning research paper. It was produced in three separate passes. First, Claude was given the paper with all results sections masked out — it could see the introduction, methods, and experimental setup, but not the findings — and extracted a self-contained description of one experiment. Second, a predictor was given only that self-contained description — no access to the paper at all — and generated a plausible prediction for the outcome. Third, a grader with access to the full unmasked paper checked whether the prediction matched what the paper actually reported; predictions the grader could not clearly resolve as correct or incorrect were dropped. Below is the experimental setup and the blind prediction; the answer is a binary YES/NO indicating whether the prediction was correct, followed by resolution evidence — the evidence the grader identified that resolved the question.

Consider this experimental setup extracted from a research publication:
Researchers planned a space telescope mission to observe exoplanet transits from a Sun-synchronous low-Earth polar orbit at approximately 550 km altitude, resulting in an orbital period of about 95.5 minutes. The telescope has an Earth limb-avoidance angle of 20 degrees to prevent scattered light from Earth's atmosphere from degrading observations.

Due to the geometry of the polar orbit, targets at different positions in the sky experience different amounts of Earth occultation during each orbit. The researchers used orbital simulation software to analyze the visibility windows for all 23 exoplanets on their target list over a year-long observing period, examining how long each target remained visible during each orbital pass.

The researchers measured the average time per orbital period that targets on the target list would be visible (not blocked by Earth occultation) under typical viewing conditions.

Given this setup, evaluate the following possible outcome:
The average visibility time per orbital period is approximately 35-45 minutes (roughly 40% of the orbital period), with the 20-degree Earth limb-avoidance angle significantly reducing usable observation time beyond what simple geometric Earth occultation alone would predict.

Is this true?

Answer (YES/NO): NO